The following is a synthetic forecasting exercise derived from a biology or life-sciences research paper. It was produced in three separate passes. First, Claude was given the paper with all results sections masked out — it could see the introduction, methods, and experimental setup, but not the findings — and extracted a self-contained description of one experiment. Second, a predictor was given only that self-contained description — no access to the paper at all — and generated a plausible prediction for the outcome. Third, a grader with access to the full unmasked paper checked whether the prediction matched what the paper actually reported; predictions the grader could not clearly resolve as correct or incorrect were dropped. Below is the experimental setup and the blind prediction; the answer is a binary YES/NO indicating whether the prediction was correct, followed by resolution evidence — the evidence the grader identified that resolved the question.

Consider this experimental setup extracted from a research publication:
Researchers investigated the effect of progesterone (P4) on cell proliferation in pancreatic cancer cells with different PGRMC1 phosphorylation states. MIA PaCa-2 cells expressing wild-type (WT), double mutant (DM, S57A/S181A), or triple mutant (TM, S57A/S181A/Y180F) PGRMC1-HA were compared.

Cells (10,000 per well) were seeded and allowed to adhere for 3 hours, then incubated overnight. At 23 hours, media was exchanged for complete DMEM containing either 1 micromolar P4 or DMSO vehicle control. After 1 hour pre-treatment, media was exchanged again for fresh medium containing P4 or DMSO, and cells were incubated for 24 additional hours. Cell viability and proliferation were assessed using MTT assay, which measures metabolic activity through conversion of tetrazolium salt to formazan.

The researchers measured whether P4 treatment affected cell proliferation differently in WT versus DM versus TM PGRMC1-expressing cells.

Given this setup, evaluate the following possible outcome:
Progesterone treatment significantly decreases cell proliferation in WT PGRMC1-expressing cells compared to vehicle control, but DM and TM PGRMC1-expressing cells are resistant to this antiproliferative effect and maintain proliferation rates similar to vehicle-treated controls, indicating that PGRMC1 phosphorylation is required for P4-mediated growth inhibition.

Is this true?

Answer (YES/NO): NO